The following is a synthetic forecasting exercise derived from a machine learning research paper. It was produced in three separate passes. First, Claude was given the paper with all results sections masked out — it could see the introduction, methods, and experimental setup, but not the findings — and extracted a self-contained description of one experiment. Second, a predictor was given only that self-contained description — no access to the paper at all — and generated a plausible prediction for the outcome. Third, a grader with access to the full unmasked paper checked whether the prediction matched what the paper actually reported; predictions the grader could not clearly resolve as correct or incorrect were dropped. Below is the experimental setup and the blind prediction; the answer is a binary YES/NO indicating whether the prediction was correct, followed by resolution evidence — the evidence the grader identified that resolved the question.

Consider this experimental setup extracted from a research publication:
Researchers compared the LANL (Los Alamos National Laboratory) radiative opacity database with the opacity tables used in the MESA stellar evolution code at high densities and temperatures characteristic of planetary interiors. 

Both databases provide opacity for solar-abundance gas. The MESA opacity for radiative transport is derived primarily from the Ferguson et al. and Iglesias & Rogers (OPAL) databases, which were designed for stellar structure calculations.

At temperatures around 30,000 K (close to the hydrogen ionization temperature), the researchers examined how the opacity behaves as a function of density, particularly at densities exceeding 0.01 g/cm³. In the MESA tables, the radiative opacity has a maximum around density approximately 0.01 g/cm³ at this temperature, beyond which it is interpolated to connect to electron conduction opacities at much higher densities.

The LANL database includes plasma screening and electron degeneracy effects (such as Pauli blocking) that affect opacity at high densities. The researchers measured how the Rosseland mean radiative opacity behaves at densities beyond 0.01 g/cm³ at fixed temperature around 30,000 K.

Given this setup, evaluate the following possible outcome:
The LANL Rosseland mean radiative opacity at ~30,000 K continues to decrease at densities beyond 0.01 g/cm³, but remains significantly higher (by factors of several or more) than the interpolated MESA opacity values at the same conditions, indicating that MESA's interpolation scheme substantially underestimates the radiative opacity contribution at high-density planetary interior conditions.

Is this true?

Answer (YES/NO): NO